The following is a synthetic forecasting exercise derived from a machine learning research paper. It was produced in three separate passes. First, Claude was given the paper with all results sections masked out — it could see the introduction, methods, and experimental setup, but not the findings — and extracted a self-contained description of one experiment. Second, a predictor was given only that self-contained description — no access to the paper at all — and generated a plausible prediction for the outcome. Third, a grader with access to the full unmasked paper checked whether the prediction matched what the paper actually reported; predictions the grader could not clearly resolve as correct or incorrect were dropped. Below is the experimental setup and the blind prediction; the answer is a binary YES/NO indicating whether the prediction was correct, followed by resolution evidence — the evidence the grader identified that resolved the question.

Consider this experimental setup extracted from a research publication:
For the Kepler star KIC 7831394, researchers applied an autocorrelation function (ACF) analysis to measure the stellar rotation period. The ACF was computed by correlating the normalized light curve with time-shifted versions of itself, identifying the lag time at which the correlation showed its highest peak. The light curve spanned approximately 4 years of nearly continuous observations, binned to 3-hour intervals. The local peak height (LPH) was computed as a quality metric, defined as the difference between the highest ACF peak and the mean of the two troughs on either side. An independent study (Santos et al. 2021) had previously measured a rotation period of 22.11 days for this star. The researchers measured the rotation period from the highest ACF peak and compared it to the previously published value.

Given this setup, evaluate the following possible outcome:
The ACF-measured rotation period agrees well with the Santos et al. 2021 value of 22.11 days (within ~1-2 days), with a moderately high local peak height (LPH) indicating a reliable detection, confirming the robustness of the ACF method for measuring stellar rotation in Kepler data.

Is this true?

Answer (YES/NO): NO